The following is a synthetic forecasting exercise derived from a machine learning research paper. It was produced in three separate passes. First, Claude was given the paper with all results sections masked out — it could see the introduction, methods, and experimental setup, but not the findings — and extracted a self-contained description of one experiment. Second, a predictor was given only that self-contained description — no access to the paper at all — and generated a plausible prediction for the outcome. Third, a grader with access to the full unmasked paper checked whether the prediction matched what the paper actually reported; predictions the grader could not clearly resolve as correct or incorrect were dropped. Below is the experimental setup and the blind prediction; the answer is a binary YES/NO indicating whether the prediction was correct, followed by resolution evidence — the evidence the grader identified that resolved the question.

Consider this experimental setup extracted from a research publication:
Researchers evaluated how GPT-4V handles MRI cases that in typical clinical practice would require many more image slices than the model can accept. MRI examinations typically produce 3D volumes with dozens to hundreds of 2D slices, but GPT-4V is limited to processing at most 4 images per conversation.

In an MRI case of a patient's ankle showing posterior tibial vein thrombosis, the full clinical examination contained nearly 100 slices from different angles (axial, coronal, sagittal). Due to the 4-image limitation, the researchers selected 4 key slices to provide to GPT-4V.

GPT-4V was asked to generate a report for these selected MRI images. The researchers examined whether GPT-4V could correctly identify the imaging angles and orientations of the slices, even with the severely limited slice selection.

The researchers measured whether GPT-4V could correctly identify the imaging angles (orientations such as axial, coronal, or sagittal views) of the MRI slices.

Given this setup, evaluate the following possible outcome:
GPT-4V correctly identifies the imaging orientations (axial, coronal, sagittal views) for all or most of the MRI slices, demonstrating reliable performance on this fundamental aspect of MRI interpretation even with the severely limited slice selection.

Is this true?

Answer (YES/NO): YES